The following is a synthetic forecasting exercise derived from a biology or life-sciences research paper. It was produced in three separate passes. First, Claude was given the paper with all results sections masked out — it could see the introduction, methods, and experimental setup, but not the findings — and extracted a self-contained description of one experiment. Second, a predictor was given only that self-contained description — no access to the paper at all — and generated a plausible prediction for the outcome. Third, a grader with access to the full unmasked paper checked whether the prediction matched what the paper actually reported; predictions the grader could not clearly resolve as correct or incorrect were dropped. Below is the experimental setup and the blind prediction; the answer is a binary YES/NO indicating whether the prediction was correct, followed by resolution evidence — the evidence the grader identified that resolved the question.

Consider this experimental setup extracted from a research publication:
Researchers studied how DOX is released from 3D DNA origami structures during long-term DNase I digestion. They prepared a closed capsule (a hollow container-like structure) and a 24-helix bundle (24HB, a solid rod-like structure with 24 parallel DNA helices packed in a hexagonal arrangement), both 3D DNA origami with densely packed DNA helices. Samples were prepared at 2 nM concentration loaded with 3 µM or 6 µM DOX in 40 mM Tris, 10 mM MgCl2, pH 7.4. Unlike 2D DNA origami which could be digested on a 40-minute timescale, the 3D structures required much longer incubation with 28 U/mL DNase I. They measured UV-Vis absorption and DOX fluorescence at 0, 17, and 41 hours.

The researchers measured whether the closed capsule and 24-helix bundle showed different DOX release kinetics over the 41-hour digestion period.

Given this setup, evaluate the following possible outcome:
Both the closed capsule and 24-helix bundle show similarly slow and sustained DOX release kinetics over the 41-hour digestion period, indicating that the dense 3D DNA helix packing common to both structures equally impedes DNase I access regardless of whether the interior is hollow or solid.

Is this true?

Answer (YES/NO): NO